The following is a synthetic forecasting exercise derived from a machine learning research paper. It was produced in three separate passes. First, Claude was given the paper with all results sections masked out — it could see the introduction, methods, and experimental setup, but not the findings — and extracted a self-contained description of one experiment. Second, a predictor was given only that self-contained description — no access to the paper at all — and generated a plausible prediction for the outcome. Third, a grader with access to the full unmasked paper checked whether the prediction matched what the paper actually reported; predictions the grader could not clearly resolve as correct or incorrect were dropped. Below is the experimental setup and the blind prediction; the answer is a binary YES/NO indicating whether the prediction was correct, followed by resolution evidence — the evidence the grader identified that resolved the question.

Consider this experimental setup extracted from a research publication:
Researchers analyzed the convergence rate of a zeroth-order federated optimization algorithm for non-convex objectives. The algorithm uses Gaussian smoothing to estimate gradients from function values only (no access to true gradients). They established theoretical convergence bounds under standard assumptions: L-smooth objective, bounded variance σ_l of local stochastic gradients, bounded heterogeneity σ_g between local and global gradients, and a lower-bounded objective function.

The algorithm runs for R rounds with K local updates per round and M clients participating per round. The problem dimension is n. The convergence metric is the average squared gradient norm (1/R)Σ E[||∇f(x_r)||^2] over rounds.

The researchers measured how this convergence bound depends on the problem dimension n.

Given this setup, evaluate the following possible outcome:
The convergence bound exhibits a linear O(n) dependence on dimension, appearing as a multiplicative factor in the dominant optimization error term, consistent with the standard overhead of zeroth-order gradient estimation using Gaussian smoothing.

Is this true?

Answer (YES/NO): NO